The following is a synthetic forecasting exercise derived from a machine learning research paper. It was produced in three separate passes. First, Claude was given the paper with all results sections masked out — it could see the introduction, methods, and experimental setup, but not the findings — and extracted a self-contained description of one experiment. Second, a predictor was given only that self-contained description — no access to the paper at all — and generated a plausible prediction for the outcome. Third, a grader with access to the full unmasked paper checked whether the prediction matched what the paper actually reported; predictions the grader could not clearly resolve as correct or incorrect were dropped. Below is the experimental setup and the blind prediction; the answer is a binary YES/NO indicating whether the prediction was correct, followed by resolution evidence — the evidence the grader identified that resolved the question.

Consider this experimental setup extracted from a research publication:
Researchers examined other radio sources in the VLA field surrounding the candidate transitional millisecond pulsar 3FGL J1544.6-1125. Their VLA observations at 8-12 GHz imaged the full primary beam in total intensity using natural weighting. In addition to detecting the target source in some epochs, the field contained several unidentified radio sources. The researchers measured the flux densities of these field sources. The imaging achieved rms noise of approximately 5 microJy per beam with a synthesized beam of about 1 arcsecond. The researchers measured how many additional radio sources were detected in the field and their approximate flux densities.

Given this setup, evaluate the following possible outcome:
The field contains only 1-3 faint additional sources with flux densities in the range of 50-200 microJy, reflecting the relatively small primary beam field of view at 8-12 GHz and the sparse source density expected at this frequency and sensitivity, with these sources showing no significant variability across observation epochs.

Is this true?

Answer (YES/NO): NO